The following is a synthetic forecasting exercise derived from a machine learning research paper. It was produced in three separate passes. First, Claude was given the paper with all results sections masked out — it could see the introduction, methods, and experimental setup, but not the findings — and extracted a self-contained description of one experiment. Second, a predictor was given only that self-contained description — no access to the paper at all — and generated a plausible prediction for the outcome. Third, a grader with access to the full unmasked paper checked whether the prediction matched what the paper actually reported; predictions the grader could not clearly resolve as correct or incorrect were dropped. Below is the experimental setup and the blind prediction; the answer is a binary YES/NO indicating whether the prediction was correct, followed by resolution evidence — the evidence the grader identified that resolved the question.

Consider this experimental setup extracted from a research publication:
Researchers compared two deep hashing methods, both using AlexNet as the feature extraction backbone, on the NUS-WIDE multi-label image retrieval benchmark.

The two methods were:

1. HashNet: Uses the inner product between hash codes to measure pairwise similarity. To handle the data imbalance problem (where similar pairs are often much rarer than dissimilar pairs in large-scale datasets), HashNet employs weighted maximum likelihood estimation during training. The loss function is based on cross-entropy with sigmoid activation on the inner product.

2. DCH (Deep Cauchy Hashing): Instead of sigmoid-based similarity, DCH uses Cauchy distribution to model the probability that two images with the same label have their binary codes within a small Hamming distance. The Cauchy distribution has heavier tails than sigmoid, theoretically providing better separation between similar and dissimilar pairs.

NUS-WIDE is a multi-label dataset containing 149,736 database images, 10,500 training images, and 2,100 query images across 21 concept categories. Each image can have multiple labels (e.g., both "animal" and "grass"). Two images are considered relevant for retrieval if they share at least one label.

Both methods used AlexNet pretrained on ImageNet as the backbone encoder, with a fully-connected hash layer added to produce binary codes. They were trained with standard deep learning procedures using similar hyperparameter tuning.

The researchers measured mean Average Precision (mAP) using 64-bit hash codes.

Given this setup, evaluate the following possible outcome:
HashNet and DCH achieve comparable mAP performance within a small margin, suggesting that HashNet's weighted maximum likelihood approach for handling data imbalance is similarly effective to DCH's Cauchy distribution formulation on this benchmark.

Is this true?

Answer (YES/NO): YES